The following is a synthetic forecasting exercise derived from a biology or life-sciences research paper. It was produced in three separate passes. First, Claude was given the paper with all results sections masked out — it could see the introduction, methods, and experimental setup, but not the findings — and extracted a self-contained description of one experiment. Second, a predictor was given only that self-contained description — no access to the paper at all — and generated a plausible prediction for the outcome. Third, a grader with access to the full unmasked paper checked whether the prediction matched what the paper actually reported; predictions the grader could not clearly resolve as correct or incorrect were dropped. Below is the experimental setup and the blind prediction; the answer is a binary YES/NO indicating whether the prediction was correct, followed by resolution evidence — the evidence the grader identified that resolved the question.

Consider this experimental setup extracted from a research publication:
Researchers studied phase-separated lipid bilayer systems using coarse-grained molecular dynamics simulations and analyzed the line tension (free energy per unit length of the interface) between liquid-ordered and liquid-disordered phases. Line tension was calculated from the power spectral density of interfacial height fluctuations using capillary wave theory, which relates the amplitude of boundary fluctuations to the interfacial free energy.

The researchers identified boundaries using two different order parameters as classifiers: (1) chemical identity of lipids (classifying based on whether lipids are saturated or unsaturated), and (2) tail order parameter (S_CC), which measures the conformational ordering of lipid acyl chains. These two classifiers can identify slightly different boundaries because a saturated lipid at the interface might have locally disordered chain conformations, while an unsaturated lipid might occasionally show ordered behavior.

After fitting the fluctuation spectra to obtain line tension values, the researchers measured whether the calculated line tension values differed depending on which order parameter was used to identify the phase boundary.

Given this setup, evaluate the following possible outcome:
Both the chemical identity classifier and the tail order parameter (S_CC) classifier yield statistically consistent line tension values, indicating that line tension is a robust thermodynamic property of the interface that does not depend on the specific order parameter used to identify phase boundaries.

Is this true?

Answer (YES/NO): NO